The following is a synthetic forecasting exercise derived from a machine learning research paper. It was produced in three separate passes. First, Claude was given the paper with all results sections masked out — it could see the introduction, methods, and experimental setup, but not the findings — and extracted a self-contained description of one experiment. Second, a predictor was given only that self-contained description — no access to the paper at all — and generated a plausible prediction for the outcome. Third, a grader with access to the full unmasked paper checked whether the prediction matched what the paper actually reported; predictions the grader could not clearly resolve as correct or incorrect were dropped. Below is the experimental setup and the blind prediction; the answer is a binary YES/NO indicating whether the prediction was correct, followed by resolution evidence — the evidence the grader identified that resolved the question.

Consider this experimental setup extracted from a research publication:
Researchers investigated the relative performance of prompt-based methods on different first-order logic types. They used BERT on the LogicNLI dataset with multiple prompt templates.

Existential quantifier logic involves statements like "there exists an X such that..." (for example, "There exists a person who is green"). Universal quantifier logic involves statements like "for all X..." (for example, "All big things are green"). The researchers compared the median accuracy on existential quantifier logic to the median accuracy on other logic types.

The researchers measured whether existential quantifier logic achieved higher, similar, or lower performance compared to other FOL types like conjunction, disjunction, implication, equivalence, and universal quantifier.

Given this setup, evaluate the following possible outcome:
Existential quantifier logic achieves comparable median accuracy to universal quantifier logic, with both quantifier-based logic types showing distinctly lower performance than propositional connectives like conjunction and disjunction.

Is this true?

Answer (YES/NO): NO